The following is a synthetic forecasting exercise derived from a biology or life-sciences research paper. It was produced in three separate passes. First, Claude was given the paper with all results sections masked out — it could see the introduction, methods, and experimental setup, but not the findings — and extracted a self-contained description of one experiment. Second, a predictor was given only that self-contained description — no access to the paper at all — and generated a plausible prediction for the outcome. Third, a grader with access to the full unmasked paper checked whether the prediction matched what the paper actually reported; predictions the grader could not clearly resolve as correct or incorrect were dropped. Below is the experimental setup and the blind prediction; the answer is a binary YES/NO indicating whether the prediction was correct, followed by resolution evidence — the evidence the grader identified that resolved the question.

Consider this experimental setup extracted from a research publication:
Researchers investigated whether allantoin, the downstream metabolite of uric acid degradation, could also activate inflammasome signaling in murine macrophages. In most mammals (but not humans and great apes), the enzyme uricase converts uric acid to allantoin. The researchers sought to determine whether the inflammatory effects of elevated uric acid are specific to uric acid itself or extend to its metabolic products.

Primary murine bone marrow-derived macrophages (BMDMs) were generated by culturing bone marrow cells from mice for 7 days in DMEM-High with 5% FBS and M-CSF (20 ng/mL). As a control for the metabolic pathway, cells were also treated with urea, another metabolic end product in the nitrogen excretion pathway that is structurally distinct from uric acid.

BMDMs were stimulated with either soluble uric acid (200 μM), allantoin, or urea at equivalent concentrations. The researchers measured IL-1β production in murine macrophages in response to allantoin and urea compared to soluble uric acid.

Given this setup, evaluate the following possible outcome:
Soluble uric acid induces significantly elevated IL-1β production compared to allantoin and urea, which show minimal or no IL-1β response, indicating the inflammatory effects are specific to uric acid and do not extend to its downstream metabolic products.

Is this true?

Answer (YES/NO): YES